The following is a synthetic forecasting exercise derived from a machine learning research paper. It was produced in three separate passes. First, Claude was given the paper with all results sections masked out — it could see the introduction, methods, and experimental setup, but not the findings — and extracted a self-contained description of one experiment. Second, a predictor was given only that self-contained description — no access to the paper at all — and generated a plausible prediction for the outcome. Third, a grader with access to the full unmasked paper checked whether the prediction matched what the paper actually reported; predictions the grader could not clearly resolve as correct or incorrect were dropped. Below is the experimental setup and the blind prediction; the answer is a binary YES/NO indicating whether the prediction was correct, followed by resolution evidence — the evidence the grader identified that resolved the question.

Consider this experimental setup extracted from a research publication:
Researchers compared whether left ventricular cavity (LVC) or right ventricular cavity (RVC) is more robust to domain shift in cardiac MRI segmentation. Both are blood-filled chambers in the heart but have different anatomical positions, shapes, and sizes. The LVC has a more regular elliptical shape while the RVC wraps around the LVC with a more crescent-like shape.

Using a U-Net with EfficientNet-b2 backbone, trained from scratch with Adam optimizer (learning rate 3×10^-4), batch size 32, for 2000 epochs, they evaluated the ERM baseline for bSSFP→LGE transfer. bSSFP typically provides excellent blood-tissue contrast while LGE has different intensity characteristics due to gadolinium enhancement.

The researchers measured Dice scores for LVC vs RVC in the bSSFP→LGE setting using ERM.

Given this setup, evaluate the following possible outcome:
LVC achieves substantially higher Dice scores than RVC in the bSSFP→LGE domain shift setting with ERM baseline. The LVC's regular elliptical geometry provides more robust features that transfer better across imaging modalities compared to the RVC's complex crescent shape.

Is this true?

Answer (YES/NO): YES